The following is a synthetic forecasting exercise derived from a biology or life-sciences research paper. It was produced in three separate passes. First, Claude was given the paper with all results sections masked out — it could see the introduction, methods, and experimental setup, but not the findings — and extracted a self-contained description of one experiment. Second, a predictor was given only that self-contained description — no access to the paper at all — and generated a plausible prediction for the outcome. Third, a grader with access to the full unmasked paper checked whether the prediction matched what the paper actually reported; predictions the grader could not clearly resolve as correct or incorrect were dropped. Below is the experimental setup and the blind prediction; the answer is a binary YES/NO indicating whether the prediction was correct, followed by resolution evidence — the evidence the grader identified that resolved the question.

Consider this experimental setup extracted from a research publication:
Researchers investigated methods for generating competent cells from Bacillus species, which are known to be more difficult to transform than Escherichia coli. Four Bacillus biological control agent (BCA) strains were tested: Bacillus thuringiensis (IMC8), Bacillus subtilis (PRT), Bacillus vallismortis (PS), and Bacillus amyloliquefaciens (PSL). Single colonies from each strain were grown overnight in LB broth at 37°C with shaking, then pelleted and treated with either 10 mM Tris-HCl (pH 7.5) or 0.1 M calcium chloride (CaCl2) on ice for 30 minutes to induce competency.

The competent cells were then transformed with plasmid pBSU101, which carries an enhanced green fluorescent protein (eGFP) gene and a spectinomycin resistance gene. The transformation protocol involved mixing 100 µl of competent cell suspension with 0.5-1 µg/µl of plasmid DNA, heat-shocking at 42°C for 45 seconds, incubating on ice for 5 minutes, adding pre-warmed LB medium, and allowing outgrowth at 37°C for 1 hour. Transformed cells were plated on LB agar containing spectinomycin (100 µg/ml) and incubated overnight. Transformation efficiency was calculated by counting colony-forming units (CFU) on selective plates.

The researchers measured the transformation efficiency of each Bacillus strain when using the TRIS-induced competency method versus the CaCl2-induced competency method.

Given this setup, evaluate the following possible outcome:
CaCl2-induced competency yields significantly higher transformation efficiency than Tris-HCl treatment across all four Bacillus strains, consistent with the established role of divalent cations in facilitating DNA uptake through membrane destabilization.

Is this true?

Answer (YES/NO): NO